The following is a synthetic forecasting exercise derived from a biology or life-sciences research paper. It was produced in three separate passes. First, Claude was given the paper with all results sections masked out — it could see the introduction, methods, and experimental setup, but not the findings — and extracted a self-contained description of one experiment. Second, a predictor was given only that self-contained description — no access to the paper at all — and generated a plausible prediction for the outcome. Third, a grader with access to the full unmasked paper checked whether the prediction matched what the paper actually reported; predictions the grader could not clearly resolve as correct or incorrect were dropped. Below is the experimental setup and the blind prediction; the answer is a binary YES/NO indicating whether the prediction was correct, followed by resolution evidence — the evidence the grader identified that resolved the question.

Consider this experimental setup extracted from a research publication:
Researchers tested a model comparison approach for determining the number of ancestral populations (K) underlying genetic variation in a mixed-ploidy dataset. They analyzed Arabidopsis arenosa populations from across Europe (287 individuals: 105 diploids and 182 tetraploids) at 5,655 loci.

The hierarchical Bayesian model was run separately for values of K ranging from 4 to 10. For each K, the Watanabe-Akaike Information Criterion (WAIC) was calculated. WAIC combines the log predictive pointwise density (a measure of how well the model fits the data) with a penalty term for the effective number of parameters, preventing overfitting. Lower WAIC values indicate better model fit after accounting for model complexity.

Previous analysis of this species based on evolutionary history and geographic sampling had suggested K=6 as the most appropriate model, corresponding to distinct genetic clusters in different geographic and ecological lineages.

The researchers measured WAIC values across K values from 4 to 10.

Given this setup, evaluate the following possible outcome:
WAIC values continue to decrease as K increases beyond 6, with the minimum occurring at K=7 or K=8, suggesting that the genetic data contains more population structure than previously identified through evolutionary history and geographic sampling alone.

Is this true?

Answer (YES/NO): NO